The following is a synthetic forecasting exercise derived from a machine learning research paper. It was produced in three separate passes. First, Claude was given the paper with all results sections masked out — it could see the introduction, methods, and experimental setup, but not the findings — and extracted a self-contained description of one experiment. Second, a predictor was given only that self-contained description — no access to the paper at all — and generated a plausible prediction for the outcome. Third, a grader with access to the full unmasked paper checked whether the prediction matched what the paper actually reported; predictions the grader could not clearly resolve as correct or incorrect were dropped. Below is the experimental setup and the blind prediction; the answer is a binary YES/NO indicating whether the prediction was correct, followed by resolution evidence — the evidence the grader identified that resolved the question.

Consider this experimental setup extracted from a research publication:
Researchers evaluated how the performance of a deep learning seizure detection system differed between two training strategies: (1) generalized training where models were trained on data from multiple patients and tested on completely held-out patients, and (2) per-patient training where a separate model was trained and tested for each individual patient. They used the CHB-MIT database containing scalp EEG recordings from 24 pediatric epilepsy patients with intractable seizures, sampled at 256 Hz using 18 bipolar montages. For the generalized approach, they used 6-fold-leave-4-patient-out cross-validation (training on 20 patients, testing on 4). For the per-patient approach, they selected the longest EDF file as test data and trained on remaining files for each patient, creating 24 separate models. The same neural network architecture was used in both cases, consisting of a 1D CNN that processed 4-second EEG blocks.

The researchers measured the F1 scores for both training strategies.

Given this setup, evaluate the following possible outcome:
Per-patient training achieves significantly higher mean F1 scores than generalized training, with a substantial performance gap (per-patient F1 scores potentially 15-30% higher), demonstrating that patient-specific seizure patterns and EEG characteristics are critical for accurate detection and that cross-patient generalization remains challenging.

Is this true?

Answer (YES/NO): NO